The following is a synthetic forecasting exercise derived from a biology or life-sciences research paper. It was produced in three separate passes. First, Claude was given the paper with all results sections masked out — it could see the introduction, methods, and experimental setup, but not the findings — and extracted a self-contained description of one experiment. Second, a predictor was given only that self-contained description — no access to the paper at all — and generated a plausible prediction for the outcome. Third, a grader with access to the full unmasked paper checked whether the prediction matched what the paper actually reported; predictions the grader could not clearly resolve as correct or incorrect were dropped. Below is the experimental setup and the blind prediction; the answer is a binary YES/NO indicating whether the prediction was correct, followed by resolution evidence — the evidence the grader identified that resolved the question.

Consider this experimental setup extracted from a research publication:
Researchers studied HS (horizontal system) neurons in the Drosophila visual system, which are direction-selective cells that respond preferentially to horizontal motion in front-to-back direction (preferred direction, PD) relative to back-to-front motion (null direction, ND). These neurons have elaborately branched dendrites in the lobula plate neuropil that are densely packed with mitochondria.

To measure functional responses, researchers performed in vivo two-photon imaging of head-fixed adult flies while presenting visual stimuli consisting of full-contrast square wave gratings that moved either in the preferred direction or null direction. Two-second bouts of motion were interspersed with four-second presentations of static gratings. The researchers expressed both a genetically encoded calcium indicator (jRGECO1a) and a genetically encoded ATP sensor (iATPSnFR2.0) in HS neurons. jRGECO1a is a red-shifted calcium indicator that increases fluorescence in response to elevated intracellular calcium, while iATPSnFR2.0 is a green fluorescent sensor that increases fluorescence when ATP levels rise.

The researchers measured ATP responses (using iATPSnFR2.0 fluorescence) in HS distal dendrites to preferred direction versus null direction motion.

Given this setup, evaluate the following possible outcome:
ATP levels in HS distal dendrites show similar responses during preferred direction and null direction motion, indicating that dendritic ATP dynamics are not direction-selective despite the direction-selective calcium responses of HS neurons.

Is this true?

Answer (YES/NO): NO